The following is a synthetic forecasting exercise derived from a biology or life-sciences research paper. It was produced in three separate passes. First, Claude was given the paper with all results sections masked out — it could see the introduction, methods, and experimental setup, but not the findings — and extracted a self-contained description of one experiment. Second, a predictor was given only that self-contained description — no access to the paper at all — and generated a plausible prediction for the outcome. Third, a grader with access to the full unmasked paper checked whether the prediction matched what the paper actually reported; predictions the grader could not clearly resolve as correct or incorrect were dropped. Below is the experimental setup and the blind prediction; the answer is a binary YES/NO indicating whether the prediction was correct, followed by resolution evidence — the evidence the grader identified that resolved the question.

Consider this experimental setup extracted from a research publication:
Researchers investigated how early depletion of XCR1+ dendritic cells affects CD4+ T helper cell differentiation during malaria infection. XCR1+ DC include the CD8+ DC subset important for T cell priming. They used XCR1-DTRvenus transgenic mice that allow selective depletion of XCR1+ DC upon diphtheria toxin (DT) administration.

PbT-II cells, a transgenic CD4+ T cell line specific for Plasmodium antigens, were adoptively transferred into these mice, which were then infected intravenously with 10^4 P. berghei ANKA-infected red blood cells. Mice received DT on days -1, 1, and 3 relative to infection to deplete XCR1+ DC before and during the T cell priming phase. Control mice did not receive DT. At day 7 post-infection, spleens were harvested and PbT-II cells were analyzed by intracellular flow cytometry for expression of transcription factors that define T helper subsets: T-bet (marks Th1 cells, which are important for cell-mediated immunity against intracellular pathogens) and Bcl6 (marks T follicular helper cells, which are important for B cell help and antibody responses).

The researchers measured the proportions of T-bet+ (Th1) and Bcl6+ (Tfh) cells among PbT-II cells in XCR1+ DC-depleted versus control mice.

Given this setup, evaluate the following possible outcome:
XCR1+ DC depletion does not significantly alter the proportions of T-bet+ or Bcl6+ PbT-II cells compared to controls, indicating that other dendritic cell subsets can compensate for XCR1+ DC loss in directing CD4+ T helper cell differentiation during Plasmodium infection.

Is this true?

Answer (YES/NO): NO